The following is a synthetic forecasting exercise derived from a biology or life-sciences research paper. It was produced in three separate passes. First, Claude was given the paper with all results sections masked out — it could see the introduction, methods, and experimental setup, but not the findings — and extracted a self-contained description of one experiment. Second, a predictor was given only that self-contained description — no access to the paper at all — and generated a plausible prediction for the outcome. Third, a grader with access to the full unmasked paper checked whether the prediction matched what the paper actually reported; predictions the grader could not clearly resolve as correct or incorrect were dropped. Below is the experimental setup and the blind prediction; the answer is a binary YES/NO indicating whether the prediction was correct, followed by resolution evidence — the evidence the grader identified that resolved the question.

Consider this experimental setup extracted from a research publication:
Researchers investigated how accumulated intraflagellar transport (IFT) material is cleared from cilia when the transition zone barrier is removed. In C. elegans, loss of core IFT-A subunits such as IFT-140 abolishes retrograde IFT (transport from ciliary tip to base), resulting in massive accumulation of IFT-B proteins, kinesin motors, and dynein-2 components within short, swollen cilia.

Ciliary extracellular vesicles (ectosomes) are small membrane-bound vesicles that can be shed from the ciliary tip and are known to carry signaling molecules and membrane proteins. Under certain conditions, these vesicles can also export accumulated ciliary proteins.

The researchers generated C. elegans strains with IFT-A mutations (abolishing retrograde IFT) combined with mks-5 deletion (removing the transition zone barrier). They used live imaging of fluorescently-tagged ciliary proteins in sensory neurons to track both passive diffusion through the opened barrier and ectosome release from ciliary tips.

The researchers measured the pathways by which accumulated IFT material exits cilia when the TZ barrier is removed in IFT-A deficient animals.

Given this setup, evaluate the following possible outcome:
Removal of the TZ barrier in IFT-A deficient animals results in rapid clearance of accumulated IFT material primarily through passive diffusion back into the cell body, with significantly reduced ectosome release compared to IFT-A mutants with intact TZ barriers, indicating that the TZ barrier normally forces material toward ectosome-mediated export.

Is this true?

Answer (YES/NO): NO